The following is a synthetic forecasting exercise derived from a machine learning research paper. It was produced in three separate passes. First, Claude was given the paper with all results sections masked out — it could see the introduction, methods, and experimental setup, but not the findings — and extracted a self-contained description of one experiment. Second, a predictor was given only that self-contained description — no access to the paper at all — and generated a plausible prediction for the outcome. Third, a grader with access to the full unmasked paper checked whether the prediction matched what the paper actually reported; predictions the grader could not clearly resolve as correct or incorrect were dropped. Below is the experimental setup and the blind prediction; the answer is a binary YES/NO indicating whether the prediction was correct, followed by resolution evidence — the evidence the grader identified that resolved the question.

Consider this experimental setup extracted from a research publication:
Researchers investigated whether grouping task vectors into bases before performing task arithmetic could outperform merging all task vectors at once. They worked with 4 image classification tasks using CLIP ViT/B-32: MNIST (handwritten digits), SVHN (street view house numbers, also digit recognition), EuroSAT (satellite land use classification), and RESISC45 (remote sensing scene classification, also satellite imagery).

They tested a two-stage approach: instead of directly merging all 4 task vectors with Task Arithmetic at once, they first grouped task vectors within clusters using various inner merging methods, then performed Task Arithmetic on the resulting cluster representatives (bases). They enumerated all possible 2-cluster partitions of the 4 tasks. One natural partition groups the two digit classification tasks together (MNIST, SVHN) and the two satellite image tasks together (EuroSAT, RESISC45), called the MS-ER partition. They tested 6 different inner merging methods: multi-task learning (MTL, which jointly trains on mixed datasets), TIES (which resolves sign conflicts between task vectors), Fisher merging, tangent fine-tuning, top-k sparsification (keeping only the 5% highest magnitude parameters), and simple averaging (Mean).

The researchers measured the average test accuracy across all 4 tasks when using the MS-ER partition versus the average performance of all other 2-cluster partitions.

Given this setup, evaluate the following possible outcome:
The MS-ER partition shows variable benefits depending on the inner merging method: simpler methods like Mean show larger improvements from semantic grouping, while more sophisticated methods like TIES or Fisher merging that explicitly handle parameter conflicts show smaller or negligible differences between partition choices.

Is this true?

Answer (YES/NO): NO